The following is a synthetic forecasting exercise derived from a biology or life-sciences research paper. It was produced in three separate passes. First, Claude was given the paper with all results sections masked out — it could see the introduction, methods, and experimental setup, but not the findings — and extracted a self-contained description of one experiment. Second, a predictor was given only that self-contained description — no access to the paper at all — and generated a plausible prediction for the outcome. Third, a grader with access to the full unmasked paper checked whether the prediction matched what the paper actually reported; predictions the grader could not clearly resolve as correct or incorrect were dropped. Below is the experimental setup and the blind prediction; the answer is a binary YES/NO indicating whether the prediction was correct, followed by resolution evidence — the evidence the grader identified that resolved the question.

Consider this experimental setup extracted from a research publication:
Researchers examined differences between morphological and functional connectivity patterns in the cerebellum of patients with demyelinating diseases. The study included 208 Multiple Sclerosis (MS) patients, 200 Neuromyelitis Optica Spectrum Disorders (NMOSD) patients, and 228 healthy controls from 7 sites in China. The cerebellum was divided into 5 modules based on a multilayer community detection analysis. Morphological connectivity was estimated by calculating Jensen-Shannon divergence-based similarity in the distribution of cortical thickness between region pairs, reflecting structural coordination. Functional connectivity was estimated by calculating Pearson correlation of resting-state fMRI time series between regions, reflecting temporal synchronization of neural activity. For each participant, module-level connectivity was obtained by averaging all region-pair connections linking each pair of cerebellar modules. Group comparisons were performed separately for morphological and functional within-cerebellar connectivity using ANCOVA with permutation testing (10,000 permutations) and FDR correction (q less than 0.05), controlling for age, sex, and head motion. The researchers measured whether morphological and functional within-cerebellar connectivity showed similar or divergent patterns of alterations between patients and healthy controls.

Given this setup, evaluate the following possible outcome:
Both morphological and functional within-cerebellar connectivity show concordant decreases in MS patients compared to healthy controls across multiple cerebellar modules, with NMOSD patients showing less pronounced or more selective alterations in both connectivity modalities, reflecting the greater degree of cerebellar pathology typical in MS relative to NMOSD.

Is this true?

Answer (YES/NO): NO